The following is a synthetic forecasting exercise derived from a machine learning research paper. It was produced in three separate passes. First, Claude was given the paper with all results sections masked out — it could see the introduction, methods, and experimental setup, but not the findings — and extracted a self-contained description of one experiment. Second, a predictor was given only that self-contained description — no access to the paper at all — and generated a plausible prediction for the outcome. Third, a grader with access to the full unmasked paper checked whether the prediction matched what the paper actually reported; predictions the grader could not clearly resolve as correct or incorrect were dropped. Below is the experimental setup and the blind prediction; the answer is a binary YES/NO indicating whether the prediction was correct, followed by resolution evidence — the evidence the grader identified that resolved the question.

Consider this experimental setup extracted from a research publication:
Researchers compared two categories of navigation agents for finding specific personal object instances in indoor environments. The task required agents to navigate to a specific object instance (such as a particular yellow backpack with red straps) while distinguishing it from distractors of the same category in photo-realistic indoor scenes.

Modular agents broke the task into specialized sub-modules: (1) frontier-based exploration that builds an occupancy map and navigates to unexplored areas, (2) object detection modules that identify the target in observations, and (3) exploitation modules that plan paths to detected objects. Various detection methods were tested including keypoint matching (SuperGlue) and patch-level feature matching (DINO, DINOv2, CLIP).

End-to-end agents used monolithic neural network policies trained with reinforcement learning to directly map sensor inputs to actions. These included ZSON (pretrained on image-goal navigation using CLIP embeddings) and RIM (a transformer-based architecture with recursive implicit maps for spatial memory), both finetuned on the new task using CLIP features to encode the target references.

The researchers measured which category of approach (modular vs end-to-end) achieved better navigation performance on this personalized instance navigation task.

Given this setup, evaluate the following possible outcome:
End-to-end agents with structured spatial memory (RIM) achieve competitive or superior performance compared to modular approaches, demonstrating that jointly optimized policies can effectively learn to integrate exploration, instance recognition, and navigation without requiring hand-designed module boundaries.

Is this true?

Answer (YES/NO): NO